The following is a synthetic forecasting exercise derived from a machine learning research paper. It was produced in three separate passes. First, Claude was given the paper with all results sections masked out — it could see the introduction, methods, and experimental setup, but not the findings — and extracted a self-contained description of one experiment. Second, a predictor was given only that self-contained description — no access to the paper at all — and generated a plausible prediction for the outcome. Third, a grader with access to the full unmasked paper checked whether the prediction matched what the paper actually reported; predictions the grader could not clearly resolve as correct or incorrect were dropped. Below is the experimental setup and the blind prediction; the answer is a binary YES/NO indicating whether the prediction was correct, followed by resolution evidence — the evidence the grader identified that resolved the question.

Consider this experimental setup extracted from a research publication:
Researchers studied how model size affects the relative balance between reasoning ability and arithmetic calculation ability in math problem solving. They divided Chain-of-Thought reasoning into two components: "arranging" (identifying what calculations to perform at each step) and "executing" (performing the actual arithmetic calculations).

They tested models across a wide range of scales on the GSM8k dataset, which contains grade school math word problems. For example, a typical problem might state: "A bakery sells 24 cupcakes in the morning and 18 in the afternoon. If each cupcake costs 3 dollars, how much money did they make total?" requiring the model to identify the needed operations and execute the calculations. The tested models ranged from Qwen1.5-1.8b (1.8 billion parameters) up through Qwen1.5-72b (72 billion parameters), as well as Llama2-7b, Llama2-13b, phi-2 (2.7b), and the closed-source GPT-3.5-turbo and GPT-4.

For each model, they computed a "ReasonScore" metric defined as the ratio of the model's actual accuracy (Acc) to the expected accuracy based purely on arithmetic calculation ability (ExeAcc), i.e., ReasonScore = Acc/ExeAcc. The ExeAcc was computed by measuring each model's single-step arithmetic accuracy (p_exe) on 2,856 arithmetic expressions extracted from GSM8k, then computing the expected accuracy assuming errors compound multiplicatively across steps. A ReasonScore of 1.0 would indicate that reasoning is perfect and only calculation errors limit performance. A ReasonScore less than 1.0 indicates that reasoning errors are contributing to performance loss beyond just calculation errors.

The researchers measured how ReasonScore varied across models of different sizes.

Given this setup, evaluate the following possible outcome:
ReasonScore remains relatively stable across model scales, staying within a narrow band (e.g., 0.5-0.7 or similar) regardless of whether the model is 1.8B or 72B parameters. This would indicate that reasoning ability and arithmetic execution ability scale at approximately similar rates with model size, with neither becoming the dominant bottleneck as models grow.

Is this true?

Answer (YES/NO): NO